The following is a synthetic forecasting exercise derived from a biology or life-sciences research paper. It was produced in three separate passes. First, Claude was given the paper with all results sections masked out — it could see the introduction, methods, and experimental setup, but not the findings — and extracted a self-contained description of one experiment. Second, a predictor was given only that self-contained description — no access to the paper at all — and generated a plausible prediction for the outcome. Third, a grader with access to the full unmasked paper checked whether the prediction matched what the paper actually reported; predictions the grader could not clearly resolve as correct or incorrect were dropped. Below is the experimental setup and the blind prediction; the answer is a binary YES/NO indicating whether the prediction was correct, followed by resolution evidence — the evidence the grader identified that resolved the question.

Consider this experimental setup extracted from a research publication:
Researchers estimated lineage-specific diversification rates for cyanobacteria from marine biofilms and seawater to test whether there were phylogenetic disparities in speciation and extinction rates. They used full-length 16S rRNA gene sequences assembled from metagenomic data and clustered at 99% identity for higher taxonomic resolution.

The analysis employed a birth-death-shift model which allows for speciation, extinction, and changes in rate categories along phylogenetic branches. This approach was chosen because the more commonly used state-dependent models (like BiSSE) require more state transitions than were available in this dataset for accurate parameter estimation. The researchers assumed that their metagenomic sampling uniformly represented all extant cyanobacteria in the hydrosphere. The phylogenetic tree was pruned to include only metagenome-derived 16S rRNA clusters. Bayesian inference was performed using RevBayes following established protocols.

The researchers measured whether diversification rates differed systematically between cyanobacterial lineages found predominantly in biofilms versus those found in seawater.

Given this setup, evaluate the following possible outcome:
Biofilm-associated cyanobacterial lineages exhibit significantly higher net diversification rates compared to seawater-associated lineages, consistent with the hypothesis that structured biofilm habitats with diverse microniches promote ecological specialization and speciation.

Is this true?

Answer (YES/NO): NO